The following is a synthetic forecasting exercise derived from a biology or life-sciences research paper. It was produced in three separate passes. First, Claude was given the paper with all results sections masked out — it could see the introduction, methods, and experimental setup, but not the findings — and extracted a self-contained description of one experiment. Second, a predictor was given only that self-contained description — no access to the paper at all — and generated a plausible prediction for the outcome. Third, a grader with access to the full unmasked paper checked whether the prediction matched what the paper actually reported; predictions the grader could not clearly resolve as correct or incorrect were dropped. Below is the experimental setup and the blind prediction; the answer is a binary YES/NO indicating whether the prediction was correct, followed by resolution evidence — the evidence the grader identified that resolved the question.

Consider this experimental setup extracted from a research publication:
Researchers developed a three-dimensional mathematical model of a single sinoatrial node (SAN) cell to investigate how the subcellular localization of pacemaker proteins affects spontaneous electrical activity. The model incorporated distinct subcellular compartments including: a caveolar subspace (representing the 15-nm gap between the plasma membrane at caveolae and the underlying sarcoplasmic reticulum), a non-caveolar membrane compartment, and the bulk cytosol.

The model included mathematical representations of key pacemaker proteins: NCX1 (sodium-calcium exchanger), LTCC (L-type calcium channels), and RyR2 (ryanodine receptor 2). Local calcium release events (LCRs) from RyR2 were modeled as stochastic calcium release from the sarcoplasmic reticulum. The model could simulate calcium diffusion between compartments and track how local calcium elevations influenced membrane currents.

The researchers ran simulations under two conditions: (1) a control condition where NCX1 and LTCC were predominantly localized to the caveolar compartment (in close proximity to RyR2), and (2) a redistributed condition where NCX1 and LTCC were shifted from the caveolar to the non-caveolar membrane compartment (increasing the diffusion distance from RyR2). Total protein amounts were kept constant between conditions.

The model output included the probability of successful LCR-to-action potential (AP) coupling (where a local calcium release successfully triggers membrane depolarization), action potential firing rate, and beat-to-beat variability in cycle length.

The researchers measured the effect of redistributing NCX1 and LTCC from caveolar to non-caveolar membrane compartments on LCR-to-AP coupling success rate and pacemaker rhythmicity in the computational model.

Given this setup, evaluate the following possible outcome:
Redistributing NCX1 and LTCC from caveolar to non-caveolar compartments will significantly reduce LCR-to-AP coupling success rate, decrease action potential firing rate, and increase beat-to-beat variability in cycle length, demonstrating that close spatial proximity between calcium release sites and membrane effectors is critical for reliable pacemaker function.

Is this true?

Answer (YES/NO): NO